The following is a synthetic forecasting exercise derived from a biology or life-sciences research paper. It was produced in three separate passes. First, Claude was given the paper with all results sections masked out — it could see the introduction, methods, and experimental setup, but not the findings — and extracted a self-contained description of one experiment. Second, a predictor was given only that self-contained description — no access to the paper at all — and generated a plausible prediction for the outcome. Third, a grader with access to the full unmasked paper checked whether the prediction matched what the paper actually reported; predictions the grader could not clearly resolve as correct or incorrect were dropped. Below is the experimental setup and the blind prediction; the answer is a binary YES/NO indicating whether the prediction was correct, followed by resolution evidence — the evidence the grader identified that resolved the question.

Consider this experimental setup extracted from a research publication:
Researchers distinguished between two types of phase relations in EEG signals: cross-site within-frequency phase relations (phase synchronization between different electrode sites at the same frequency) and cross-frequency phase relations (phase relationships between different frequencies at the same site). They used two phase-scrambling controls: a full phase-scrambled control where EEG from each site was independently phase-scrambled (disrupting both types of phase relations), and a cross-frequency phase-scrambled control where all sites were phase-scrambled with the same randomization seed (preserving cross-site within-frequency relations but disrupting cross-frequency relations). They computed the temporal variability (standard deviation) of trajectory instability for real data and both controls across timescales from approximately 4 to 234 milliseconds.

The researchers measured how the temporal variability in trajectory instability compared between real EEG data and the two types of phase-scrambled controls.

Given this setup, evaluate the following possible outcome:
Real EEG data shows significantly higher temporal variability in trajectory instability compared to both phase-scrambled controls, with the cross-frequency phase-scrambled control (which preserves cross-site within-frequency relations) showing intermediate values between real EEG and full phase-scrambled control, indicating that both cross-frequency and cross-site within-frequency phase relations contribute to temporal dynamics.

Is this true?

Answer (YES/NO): NO